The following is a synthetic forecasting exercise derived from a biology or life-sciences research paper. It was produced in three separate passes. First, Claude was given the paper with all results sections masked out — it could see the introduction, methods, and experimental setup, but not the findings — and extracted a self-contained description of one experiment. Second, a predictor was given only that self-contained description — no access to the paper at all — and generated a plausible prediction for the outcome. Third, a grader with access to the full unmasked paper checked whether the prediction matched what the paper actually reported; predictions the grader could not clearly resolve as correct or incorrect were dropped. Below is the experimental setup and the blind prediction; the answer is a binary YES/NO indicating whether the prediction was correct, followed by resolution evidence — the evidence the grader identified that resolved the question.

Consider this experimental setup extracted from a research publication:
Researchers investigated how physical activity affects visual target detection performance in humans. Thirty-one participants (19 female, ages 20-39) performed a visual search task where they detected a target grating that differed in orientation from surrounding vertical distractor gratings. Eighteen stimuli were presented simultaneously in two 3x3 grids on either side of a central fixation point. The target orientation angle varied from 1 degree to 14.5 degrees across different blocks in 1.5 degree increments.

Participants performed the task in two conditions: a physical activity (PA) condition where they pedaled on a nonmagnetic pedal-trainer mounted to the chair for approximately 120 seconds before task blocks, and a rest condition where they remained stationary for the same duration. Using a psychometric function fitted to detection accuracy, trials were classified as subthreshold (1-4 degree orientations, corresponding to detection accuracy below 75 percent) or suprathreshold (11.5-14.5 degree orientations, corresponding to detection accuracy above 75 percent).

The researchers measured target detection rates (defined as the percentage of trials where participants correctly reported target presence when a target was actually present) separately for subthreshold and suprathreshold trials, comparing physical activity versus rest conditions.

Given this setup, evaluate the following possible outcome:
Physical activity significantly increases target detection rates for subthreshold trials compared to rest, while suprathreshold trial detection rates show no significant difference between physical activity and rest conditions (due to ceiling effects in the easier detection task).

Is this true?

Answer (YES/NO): NO